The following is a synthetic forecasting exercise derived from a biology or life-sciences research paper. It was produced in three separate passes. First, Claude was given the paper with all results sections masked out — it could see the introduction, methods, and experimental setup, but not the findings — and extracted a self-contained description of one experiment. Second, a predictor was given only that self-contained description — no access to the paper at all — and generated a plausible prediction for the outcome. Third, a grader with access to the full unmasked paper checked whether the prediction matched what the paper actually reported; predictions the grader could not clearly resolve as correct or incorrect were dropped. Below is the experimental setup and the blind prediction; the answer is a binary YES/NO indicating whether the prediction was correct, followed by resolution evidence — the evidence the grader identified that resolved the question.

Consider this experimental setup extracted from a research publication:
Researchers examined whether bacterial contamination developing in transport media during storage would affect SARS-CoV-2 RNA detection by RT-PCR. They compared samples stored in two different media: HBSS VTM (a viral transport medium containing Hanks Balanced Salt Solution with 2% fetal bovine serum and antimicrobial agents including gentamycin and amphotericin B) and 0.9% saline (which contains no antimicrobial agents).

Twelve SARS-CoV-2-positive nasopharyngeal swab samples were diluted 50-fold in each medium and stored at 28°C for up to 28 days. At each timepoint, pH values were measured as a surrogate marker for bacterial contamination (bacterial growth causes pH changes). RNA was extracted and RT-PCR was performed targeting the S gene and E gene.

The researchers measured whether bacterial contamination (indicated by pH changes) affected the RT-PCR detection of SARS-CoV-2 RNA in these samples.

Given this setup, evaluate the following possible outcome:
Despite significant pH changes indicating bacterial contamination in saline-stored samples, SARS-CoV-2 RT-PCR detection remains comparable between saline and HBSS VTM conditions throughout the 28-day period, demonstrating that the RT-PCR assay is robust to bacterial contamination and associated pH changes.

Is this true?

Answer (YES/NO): NO